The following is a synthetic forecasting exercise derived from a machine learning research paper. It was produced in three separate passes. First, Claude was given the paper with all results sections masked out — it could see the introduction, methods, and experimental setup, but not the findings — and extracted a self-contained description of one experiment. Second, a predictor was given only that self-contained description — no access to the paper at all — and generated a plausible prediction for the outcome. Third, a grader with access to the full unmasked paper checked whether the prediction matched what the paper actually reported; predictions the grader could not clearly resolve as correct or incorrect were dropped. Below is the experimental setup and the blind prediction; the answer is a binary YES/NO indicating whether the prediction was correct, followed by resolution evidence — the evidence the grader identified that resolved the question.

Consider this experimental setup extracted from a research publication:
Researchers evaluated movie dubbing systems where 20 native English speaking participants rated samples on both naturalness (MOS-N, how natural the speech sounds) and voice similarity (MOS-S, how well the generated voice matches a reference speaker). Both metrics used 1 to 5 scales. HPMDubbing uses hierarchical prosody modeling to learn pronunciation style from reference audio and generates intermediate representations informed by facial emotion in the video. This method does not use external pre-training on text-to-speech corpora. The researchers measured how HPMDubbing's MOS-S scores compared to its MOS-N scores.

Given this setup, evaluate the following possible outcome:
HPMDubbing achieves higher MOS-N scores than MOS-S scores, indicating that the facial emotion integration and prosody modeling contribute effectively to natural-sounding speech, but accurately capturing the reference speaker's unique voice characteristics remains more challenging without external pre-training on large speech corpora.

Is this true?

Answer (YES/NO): YES